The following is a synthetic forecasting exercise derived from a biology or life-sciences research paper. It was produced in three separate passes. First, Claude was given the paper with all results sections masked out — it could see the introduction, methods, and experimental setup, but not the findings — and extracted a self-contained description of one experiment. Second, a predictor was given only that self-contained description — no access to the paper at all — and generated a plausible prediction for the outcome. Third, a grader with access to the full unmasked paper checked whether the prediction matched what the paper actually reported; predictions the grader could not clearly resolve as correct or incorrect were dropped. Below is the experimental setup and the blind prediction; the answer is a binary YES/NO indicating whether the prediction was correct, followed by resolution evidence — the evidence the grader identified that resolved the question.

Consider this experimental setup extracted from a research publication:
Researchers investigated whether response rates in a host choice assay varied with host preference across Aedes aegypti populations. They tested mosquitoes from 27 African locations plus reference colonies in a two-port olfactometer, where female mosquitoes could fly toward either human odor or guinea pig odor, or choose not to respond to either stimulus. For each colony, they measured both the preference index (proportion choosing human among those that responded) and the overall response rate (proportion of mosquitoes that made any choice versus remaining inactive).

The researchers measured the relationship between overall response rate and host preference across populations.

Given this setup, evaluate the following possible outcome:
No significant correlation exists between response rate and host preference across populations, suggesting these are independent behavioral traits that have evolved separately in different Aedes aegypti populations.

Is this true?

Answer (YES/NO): NO